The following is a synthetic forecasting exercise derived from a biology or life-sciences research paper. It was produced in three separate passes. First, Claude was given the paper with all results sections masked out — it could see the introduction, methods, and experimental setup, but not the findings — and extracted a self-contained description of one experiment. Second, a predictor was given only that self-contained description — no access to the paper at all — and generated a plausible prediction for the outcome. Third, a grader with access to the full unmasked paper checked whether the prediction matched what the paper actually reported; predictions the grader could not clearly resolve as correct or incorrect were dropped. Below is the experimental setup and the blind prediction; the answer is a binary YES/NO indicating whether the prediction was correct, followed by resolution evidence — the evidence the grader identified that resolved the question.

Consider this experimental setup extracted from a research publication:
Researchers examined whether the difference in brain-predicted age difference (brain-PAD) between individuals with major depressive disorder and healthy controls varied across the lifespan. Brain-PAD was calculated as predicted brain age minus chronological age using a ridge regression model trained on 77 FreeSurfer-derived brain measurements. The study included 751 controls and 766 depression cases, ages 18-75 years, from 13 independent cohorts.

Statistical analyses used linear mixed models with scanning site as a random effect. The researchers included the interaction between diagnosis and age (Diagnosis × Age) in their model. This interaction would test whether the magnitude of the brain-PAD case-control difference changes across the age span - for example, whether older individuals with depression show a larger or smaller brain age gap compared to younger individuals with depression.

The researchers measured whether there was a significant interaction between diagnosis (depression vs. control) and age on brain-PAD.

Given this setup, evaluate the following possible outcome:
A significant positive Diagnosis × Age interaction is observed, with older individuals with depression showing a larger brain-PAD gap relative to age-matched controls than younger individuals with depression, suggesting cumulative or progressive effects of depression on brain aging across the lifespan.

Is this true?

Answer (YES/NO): NO